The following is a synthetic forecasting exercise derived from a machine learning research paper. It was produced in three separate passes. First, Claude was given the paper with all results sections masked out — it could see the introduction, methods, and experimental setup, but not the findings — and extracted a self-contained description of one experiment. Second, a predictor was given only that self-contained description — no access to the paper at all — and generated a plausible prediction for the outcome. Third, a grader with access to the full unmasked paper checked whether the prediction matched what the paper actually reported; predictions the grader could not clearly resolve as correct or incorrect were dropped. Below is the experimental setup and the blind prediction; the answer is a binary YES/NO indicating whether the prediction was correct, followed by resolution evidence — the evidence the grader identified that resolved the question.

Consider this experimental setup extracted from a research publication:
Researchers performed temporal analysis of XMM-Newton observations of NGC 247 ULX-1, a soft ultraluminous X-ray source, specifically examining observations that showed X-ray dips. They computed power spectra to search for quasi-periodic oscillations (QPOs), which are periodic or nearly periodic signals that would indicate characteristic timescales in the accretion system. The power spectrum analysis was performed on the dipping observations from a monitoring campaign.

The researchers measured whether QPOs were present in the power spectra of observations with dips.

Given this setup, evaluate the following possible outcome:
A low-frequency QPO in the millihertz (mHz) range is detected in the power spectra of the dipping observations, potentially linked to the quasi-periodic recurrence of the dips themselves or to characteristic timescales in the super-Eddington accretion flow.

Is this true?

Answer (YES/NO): YES